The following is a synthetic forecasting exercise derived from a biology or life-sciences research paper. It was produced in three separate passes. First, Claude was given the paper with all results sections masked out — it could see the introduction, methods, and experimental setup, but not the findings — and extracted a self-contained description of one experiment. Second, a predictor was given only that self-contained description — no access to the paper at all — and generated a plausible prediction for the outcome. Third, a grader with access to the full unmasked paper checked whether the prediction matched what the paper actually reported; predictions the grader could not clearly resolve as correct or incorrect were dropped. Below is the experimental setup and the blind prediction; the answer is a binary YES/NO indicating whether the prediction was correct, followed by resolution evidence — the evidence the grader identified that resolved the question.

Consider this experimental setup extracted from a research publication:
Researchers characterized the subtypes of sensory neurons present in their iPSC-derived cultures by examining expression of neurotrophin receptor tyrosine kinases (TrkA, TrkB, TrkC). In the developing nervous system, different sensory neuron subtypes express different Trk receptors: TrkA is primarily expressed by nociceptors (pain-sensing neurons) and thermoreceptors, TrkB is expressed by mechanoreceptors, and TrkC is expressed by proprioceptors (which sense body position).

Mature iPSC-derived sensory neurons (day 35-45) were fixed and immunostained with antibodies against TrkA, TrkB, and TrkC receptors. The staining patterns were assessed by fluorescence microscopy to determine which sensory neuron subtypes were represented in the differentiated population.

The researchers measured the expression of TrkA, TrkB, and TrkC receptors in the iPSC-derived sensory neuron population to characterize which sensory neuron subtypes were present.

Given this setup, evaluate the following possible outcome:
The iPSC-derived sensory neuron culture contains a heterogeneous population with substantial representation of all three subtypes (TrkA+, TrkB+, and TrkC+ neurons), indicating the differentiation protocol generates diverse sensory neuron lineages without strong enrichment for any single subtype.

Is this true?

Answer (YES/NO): YES